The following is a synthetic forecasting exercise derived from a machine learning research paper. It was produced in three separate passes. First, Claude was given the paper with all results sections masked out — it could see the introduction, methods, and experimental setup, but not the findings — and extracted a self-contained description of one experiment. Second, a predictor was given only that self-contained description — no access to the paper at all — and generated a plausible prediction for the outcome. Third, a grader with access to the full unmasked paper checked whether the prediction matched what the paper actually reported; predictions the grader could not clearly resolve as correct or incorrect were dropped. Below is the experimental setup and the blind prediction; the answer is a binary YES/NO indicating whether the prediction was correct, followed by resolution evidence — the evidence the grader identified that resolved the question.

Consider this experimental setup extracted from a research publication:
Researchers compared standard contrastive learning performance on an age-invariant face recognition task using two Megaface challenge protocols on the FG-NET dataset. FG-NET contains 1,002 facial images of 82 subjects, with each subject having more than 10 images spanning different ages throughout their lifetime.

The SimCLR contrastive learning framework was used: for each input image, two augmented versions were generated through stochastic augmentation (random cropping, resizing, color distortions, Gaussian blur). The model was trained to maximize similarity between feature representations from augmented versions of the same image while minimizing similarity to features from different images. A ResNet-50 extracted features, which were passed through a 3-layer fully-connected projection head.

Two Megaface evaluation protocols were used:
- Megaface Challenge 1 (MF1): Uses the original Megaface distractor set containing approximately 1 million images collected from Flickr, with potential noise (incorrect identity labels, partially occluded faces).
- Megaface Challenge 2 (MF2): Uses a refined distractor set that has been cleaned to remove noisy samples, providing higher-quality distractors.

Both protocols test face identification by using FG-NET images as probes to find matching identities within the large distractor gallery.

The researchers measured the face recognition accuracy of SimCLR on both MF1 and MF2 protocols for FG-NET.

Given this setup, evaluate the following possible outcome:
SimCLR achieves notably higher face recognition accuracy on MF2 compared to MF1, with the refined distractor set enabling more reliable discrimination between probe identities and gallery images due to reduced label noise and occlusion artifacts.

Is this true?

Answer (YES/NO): NO